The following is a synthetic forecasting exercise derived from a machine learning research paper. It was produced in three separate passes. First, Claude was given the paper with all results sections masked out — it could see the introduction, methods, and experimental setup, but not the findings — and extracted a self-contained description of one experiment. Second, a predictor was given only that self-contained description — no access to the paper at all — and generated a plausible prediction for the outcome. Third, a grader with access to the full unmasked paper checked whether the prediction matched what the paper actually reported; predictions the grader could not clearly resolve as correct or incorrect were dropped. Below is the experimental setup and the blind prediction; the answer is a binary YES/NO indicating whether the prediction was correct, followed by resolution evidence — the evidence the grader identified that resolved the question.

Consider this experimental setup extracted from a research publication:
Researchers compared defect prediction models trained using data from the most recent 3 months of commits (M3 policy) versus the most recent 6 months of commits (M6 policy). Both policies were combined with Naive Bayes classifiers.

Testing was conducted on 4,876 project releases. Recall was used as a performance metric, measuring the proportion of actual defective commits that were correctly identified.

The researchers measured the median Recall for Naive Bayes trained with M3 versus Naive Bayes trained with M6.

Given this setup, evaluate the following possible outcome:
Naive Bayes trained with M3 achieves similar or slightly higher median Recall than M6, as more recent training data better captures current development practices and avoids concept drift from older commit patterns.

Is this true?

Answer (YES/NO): YES